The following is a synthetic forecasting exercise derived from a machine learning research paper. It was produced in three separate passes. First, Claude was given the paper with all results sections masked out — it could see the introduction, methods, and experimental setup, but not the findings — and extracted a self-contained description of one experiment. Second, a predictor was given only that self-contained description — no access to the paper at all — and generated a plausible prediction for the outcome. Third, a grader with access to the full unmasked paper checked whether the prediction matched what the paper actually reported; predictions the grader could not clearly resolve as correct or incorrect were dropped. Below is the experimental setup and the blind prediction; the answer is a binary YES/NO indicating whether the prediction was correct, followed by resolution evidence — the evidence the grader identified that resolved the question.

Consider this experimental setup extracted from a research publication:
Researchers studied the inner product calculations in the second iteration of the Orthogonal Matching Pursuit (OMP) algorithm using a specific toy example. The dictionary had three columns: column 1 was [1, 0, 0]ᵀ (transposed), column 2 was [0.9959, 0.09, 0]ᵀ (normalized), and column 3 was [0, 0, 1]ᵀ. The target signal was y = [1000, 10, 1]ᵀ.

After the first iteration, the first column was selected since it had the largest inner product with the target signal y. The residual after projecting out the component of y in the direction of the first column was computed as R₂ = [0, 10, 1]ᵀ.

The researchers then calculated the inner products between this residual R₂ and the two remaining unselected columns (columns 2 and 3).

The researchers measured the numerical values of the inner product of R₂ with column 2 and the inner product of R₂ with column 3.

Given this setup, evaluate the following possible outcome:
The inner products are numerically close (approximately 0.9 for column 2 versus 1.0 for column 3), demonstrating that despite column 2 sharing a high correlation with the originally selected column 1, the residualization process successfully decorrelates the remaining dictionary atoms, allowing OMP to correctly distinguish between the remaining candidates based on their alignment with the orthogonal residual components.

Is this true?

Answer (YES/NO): NO